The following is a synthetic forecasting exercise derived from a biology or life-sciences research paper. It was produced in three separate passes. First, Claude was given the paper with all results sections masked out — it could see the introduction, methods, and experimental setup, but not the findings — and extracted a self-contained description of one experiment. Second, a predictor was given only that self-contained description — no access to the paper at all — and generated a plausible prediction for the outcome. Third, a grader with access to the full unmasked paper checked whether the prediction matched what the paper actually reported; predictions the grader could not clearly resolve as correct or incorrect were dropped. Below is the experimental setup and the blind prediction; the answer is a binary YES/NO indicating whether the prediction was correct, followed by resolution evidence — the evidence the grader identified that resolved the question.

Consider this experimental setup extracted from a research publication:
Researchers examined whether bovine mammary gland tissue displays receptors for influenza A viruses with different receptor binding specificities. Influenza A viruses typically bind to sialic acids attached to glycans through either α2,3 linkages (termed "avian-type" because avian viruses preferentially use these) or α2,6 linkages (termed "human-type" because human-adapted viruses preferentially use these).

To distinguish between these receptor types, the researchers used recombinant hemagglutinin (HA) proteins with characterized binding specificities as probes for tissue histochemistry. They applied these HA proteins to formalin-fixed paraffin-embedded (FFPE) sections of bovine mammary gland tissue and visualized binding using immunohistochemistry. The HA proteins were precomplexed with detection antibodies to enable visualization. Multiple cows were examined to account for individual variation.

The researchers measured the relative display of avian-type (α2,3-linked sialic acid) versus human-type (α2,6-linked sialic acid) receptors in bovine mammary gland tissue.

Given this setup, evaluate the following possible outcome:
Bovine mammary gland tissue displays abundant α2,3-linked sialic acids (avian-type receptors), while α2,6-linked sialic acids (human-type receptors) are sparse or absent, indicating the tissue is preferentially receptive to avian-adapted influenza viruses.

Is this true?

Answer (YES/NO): YES